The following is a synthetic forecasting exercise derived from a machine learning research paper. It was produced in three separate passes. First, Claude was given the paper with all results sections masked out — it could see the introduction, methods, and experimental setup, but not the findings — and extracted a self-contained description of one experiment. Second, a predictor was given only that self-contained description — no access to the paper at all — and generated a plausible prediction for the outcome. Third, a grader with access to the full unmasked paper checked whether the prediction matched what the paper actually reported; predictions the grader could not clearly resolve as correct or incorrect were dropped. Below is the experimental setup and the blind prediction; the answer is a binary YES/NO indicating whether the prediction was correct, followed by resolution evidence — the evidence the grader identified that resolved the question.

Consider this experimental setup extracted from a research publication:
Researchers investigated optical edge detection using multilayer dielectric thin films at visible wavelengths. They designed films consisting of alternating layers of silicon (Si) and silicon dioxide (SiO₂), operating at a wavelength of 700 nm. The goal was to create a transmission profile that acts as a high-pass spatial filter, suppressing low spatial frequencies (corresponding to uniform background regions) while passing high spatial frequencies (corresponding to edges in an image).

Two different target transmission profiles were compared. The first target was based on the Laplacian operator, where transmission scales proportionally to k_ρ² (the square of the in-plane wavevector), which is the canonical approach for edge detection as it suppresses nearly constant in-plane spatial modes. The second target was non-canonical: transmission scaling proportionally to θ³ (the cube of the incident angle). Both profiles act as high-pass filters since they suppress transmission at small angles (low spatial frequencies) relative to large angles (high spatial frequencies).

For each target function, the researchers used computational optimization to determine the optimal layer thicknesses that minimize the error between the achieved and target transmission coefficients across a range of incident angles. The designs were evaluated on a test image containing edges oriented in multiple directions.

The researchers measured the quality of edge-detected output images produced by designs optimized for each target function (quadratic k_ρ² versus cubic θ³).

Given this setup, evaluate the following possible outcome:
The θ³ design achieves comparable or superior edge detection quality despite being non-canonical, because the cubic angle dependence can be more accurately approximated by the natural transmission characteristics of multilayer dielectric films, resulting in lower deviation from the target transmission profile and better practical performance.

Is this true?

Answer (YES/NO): YES